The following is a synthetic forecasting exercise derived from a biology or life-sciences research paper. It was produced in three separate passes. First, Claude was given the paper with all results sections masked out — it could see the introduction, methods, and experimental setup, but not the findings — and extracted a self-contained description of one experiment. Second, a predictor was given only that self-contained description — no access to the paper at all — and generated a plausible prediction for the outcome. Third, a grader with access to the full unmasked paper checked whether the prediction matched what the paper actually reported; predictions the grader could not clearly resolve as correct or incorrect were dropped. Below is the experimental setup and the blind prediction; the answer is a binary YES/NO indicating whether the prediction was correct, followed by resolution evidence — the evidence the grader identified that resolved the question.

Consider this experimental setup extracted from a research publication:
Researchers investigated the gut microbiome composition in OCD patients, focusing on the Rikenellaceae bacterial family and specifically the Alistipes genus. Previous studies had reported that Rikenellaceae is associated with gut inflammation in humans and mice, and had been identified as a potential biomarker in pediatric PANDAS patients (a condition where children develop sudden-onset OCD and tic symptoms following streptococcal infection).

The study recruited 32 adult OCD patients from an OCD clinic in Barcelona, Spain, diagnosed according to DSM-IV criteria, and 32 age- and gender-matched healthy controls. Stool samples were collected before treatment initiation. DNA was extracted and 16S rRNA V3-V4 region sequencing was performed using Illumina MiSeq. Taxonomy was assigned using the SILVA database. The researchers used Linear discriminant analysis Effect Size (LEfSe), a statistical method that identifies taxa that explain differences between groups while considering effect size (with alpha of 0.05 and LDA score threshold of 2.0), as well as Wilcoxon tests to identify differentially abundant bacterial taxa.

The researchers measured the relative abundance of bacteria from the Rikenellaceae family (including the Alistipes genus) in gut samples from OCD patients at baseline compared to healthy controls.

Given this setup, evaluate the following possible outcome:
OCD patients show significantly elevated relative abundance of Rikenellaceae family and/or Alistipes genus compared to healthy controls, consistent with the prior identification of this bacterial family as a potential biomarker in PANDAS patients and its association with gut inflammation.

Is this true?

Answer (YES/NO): YES